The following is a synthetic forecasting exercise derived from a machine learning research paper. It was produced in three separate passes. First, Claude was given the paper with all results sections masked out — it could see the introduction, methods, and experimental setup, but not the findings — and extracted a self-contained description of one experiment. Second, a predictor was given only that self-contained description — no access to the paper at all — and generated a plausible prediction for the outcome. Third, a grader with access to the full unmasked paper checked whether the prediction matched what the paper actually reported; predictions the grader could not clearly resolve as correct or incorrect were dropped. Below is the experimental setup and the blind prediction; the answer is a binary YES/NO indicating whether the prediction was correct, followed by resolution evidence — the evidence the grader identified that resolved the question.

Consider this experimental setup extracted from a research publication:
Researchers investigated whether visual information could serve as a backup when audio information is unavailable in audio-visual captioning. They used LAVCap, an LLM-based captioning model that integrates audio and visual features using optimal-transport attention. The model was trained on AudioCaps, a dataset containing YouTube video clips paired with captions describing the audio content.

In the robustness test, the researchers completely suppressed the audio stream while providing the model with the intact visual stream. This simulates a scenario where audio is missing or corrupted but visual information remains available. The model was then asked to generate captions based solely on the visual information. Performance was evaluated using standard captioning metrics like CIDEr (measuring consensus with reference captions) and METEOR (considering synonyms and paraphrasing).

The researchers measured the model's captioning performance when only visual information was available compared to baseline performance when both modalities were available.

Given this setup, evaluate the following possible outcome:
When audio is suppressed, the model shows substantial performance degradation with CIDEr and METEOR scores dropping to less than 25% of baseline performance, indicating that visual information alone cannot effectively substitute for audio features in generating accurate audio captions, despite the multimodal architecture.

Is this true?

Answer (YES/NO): NO